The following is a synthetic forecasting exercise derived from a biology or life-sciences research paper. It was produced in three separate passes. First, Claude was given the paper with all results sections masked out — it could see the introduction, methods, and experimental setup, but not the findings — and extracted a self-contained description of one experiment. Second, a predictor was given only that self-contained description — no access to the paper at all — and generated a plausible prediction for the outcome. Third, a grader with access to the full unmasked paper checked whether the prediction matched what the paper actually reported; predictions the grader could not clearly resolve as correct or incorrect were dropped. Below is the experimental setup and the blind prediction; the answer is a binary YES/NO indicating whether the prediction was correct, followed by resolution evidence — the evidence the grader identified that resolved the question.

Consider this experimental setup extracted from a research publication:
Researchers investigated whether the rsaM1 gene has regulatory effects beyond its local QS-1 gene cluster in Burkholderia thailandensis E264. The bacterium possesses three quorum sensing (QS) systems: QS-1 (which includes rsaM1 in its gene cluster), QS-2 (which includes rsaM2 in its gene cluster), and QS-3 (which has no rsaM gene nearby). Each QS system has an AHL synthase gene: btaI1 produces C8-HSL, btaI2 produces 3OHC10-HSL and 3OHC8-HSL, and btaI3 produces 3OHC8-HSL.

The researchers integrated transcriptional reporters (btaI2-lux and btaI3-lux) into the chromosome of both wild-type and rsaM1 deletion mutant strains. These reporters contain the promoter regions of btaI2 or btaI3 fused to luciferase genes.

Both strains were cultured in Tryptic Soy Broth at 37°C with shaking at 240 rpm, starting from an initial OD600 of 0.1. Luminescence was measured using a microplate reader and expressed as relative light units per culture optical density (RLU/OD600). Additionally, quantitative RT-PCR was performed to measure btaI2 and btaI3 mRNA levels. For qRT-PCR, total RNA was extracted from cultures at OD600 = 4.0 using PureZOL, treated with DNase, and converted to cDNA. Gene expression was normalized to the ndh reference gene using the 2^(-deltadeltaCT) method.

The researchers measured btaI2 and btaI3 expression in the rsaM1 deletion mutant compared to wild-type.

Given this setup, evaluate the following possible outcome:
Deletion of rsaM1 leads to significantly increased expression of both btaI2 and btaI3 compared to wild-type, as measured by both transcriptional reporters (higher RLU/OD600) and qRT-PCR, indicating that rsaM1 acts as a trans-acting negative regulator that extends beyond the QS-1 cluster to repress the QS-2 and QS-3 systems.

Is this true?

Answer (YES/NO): NO